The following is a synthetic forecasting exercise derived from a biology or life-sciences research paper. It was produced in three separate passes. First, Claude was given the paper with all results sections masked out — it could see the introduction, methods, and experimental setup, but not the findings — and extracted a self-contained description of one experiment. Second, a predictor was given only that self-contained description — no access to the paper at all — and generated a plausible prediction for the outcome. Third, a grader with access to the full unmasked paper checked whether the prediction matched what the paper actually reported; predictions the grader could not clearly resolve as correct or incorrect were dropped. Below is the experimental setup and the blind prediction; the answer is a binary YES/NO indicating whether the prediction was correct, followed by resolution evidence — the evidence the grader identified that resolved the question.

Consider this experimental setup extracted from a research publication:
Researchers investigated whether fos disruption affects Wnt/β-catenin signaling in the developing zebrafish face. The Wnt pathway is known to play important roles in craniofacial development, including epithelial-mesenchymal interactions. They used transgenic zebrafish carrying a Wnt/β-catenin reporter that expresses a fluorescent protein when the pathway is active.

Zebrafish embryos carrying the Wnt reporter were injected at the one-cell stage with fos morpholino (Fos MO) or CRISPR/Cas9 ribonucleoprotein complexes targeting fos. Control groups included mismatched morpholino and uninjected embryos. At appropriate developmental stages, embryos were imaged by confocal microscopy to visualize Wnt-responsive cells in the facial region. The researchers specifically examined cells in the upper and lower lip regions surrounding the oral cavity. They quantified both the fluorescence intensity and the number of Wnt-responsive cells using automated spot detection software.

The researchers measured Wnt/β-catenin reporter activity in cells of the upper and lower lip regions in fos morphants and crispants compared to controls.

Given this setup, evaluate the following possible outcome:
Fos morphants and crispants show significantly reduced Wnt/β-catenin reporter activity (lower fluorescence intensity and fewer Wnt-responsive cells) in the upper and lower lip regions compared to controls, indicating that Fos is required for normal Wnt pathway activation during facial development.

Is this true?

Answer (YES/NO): YES